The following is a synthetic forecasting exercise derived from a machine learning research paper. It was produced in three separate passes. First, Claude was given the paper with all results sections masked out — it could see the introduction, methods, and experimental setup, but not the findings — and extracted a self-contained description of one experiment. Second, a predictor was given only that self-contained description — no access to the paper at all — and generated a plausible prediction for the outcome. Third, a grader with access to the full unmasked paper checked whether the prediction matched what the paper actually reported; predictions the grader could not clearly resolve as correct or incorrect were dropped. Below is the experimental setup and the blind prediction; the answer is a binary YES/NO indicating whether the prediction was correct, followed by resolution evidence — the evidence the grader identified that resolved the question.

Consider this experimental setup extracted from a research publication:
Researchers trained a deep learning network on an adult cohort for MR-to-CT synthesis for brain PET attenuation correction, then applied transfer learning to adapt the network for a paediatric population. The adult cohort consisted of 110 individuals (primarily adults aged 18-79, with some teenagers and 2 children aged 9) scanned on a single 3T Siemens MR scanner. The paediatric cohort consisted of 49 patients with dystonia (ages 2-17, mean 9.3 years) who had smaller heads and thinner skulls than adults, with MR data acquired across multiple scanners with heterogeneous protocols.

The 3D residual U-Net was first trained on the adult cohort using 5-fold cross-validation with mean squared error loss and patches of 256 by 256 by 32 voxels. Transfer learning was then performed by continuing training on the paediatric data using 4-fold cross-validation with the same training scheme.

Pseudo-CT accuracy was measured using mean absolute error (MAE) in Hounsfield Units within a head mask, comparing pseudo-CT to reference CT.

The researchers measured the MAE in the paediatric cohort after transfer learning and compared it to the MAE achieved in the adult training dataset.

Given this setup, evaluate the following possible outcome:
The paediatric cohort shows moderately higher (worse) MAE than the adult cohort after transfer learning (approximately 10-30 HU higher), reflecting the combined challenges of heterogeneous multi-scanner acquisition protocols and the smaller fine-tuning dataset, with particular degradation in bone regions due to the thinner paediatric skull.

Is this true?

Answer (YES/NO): YES